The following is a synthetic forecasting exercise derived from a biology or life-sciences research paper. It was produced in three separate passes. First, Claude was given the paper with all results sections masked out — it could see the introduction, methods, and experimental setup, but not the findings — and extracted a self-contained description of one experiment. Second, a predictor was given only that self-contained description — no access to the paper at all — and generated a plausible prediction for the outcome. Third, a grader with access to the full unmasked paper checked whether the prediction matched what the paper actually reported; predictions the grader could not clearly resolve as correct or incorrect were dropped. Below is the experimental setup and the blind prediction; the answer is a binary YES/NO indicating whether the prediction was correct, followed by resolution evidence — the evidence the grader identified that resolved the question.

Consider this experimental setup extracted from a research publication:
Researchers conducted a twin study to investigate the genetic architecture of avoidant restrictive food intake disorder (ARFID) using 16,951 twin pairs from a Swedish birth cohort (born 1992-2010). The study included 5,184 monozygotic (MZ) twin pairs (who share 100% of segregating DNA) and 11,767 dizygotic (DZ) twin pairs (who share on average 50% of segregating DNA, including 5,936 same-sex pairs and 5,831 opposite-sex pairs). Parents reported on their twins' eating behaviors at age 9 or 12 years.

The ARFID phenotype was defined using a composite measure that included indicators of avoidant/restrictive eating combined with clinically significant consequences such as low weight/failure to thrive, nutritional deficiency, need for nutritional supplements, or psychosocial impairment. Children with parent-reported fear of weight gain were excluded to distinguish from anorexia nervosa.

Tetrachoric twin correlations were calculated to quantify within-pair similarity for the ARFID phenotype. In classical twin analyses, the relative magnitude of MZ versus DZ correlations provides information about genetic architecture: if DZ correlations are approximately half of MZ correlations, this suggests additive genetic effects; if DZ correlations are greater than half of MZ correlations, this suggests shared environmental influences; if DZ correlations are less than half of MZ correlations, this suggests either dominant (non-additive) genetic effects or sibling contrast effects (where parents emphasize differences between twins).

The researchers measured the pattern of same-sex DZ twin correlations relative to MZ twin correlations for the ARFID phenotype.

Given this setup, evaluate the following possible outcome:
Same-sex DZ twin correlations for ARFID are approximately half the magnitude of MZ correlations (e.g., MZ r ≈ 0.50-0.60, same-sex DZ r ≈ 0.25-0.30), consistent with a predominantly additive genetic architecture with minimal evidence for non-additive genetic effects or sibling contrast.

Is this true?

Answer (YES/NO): NO